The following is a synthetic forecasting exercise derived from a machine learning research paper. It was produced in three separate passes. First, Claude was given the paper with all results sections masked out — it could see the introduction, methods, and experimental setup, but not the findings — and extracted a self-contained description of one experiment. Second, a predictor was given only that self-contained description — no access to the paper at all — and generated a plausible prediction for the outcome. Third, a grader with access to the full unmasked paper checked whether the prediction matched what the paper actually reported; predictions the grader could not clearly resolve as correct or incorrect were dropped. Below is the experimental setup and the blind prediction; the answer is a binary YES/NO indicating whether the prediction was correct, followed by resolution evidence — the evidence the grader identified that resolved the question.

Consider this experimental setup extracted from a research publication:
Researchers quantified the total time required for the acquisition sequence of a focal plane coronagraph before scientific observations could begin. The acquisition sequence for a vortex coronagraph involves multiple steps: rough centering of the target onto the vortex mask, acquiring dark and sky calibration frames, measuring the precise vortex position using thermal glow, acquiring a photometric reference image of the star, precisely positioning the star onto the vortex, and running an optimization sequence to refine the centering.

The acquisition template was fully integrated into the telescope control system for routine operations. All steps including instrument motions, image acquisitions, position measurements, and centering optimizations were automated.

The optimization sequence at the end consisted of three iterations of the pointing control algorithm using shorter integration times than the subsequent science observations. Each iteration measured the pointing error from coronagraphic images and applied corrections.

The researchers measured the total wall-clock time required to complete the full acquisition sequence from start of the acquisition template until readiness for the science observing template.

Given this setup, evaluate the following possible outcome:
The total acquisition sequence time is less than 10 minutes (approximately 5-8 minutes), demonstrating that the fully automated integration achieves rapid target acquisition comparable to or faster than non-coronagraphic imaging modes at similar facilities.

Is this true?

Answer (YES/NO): NO